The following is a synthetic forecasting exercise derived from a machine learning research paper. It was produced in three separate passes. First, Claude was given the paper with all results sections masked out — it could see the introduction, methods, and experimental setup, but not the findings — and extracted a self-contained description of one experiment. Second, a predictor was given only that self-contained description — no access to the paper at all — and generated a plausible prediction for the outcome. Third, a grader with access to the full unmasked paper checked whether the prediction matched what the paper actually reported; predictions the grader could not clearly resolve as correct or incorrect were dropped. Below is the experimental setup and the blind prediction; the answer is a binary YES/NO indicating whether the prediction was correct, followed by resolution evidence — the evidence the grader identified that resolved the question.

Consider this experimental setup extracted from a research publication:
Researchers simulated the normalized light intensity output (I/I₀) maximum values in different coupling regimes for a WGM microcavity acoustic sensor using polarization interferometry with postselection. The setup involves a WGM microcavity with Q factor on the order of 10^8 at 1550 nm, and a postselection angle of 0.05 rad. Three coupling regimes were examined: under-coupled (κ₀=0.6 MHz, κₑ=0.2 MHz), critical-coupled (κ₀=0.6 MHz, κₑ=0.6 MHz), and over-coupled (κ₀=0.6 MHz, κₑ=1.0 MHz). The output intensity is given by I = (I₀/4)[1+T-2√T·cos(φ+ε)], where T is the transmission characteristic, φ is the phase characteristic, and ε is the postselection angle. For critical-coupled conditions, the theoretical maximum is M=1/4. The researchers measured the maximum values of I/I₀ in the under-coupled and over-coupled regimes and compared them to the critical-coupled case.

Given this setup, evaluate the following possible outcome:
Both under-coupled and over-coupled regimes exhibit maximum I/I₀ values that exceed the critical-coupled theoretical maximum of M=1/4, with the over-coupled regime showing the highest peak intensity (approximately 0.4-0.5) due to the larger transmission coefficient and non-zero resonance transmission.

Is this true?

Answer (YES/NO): NO